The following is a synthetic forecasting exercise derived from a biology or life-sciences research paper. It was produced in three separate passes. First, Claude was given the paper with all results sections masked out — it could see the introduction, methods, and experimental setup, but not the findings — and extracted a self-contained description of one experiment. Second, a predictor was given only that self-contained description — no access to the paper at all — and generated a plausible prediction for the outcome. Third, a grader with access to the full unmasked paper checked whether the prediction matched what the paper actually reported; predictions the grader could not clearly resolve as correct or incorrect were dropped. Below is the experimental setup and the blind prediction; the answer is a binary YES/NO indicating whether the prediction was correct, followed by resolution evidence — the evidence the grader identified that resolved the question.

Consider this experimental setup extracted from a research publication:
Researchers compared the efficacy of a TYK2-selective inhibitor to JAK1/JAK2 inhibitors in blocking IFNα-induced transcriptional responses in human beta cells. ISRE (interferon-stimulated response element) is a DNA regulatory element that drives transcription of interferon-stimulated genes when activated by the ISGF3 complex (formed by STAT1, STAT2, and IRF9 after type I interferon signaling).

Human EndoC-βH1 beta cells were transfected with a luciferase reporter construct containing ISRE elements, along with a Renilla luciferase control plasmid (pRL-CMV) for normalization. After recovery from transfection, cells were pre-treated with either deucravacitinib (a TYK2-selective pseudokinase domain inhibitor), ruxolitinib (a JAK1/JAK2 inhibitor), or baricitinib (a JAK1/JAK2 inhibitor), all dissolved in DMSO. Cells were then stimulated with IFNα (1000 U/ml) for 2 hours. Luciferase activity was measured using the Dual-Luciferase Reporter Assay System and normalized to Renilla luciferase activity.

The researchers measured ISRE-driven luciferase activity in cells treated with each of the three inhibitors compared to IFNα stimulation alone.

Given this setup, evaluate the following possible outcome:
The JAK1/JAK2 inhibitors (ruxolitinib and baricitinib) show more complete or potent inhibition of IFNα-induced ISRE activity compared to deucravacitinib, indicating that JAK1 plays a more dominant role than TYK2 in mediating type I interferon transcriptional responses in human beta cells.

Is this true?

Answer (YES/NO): NO